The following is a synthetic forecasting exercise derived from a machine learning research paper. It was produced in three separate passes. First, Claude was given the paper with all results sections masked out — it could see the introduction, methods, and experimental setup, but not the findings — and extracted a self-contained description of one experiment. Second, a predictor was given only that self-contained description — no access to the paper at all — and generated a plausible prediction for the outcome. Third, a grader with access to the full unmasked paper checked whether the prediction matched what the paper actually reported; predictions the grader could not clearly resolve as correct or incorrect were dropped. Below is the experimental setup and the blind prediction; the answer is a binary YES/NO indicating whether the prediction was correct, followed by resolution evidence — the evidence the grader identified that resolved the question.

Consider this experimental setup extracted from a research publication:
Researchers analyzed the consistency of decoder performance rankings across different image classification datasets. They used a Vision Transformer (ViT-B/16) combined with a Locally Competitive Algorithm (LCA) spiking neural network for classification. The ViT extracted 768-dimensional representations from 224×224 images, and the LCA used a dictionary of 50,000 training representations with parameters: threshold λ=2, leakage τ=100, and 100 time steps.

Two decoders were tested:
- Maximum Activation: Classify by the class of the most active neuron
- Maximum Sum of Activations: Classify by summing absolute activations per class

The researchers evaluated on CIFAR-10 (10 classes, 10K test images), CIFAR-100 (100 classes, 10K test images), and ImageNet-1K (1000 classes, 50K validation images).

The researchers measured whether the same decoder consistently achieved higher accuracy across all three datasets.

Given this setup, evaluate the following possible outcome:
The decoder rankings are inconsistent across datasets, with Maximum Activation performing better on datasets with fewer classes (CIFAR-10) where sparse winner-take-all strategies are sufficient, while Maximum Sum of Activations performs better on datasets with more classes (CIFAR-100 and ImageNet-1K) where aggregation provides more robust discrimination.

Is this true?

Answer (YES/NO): NO